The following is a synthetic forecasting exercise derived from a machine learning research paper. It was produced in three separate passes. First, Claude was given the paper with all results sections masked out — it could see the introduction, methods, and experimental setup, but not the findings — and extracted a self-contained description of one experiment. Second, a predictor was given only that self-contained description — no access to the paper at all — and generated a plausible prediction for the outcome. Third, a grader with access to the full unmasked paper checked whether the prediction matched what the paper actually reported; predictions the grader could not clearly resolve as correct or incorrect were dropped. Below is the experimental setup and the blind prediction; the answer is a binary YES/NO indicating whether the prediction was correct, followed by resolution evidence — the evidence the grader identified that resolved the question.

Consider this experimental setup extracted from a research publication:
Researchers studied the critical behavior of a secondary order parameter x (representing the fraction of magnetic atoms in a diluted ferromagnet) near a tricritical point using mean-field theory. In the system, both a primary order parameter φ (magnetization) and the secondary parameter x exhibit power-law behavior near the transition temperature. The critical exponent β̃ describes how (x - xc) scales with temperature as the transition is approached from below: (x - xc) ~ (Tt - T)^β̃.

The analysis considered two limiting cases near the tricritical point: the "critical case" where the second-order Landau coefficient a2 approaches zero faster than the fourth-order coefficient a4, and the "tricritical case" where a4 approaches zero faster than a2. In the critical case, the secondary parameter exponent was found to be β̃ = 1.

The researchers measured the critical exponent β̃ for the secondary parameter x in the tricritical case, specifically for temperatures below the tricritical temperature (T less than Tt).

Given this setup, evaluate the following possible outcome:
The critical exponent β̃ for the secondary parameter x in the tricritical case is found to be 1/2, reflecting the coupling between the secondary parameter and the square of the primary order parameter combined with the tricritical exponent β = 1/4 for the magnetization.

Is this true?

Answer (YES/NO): YES